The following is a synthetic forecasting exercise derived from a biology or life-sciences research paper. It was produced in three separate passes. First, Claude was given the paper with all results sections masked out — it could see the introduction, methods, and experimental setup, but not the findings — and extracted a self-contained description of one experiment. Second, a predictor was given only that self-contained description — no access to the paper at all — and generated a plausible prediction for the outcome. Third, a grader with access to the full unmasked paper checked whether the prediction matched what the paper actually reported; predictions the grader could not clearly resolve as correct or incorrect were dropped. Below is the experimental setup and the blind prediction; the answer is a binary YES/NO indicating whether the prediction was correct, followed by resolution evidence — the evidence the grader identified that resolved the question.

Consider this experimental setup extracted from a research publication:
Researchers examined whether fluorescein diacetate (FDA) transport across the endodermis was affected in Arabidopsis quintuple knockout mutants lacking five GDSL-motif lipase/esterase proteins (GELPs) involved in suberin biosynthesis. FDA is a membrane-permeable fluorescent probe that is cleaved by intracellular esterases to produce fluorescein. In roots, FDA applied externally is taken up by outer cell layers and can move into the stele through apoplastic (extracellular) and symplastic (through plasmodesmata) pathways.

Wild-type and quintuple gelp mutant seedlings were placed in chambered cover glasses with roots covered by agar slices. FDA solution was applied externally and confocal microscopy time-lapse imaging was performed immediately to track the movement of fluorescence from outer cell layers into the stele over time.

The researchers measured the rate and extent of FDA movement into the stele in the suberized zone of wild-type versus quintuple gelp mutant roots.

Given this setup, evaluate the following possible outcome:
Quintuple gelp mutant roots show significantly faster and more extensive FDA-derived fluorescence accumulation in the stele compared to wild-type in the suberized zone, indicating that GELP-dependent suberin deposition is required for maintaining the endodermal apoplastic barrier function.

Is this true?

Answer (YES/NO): YES